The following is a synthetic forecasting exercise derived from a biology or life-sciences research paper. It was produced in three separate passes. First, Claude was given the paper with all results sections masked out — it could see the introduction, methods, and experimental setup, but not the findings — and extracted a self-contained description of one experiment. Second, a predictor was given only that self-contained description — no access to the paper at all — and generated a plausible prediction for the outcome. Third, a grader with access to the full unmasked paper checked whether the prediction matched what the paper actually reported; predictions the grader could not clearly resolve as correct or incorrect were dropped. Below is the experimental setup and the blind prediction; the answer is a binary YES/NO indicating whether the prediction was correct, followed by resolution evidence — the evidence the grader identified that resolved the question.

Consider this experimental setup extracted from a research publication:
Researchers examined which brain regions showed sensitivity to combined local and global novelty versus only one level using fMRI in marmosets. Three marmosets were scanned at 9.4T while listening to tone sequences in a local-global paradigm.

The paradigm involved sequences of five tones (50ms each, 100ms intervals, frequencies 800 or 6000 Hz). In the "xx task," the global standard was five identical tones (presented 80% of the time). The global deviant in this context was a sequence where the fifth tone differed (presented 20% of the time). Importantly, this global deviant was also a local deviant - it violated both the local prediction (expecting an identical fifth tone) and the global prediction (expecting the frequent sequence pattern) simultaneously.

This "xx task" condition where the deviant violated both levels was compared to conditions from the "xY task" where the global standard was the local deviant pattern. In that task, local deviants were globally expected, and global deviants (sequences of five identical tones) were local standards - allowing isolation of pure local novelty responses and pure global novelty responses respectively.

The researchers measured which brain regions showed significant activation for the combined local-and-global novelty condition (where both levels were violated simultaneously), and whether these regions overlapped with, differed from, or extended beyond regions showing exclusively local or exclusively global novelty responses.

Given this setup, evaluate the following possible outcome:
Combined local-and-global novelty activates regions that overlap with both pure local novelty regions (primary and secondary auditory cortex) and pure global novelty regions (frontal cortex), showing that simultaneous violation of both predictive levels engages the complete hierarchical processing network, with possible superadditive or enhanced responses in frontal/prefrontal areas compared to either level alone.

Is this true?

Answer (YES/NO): YES